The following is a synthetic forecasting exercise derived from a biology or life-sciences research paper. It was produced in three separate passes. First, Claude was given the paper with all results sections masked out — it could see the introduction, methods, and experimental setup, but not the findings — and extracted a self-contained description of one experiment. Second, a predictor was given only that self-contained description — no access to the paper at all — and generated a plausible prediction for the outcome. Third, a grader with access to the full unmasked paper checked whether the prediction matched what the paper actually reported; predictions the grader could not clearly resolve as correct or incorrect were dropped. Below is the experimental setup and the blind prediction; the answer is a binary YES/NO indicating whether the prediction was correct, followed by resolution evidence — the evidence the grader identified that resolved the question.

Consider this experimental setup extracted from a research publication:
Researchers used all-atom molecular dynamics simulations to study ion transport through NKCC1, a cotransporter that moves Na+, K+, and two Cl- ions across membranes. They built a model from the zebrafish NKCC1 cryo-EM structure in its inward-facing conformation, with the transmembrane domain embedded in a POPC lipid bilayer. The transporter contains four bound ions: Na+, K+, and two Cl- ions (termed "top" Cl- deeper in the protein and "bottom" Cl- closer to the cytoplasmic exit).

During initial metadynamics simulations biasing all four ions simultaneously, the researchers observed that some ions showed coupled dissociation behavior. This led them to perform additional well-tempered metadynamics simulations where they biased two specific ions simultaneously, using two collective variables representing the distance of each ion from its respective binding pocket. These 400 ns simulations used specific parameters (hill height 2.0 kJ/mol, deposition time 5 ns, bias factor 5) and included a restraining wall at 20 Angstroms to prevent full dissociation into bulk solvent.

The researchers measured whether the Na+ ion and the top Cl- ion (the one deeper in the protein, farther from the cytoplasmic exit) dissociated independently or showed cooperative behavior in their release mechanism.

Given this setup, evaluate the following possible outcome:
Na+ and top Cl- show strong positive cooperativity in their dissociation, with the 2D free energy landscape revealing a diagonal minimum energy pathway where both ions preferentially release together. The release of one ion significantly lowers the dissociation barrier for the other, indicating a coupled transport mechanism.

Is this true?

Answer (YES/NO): NO